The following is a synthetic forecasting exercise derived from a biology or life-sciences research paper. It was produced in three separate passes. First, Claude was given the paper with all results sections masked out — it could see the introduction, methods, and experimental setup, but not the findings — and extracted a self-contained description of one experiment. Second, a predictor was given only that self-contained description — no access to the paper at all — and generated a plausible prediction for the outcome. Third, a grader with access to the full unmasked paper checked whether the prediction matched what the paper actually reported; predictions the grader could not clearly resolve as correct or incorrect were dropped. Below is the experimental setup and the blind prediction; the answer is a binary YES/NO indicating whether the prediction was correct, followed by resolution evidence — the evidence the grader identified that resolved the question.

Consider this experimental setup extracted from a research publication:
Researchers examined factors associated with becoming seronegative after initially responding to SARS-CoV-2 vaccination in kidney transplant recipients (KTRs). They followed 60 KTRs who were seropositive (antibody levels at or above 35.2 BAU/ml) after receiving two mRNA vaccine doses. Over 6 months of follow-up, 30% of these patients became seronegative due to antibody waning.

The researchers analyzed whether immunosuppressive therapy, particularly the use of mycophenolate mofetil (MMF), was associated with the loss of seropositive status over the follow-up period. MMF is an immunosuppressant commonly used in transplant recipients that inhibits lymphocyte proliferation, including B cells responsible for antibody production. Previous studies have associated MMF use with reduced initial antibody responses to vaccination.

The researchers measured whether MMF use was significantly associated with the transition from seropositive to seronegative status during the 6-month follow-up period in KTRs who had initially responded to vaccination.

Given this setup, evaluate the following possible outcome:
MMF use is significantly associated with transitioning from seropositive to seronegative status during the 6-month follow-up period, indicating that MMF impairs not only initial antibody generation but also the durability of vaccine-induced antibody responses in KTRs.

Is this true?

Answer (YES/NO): NO